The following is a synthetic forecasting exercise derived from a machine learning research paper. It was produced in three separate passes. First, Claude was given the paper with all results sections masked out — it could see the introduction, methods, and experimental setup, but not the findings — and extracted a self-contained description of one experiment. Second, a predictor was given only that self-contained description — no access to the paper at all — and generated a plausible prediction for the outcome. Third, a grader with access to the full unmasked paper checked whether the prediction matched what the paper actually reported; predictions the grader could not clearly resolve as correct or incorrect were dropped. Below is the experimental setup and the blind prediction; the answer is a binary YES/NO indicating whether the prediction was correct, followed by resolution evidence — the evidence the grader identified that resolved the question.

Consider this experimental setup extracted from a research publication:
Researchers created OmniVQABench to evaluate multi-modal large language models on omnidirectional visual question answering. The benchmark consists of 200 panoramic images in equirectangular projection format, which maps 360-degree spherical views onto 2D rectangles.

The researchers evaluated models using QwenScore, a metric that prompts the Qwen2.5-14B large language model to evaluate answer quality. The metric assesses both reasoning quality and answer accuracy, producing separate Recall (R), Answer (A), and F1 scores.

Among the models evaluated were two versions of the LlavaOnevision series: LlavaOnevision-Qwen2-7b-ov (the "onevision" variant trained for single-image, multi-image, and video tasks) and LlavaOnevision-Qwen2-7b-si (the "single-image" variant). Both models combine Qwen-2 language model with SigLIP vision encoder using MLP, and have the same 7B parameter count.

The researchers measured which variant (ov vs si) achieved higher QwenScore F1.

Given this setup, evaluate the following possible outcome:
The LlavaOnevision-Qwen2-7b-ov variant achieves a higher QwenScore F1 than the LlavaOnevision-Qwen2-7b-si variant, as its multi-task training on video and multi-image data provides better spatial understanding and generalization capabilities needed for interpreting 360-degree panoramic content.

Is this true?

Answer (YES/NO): YES